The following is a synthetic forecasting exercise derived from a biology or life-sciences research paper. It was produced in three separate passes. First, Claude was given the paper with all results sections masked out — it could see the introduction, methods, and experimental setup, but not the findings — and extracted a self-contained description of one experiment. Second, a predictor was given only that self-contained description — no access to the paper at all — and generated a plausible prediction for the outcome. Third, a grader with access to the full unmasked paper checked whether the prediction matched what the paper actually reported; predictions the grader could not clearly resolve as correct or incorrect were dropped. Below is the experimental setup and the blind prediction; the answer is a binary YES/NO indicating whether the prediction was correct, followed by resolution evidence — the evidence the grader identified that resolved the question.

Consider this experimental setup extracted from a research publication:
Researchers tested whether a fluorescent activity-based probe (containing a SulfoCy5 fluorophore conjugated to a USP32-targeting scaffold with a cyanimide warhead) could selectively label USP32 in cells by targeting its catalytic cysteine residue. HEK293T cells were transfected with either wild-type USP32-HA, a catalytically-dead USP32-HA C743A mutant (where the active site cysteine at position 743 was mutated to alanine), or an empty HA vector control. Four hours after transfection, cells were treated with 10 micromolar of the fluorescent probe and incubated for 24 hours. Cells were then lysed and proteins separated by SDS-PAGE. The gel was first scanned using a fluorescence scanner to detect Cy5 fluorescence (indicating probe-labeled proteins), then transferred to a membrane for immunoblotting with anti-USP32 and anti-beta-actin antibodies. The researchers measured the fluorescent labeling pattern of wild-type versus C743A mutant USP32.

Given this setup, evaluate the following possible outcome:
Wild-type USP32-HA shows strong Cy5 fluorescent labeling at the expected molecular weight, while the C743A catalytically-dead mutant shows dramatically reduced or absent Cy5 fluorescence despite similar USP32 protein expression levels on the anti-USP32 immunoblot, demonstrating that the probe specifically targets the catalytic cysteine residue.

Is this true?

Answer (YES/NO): YES